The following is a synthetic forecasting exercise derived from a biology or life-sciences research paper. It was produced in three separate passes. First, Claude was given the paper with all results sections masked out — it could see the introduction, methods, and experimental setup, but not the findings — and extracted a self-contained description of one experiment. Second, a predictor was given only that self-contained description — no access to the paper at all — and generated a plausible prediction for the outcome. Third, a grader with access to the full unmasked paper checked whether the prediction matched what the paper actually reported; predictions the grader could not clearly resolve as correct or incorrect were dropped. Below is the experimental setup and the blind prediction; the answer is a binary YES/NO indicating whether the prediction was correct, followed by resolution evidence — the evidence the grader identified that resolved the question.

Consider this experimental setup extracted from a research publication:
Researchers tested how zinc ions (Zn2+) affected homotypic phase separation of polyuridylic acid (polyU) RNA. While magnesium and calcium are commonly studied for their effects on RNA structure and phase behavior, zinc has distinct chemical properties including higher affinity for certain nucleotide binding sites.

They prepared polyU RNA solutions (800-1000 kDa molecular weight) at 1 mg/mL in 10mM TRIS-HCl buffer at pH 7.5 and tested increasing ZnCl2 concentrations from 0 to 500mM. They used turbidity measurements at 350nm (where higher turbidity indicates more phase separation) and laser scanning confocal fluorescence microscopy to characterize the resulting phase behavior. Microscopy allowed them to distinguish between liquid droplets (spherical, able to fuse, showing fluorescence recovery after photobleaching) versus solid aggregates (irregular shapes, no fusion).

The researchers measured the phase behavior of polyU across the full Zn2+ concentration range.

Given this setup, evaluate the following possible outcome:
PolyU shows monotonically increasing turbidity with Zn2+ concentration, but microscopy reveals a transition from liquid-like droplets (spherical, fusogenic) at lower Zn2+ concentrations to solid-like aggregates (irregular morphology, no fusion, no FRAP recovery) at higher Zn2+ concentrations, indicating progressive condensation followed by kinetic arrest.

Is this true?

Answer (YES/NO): YES